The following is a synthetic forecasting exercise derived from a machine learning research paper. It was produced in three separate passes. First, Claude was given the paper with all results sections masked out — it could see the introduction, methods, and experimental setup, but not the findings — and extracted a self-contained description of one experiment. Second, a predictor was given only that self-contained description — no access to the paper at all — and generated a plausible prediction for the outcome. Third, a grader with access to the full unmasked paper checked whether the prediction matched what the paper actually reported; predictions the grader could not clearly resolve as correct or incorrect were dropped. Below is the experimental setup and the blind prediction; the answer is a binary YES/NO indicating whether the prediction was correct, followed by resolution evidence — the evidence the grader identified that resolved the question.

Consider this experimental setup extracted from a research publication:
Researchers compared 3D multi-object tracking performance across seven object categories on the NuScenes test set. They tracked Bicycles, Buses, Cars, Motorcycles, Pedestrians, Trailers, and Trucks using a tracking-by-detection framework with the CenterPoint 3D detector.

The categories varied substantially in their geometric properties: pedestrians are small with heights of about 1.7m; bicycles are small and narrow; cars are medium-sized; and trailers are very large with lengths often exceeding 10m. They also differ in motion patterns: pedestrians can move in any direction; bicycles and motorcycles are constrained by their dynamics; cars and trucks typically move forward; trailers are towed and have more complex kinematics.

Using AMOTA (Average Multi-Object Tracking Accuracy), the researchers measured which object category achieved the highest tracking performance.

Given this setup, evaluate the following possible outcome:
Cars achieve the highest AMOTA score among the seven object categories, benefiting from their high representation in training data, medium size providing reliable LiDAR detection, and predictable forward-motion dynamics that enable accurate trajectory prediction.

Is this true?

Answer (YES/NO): YES